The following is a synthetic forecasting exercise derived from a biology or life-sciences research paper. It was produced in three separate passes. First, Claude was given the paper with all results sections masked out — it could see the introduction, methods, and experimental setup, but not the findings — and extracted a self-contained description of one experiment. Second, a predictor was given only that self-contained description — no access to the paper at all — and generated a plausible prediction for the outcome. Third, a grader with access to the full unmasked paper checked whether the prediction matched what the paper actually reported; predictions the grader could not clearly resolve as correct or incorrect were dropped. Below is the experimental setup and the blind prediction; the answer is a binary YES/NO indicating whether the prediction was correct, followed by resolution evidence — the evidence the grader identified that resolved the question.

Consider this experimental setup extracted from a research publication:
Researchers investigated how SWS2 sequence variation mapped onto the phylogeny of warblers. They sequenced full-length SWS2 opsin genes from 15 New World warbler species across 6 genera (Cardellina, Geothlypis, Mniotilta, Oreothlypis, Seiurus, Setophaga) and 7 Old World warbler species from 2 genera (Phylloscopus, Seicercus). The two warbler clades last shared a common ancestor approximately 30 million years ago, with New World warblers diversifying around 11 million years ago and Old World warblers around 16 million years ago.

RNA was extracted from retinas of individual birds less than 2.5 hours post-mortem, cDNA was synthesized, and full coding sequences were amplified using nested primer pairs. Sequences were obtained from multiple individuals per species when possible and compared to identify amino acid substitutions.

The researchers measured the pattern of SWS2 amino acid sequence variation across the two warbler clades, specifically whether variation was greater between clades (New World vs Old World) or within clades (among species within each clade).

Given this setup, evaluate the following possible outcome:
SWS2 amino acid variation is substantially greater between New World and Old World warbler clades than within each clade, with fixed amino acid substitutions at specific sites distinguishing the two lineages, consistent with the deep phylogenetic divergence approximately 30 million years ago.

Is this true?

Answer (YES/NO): YES